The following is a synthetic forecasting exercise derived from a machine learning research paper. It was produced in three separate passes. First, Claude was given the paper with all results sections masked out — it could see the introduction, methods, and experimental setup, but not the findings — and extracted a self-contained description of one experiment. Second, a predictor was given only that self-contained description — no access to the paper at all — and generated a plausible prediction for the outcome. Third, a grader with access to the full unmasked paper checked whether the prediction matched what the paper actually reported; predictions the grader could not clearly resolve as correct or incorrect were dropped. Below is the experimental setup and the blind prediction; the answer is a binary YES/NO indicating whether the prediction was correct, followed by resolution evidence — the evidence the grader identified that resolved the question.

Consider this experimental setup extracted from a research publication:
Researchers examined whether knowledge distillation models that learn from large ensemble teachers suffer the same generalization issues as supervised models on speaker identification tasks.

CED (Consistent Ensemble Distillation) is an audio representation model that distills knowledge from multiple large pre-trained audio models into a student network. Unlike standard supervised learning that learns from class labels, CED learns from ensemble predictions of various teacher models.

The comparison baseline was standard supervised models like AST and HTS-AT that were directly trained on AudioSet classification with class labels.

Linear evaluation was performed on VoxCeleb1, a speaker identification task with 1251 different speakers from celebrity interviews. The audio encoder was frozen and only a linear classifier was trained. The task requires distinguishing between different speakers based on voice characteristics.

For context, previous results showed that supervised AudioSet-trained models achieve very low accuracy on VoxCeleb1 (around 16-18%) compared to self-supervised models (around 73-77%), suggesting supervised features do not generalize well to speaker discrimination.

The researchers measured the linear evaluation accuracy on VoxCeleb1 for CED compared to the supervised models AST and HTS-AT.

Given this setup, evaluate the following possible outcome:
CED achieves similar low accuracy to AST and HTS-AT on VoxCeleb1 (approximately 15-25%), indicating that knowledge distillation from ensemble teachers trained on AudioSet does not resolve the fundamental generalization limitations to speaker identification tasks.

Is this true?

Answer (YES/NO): NO